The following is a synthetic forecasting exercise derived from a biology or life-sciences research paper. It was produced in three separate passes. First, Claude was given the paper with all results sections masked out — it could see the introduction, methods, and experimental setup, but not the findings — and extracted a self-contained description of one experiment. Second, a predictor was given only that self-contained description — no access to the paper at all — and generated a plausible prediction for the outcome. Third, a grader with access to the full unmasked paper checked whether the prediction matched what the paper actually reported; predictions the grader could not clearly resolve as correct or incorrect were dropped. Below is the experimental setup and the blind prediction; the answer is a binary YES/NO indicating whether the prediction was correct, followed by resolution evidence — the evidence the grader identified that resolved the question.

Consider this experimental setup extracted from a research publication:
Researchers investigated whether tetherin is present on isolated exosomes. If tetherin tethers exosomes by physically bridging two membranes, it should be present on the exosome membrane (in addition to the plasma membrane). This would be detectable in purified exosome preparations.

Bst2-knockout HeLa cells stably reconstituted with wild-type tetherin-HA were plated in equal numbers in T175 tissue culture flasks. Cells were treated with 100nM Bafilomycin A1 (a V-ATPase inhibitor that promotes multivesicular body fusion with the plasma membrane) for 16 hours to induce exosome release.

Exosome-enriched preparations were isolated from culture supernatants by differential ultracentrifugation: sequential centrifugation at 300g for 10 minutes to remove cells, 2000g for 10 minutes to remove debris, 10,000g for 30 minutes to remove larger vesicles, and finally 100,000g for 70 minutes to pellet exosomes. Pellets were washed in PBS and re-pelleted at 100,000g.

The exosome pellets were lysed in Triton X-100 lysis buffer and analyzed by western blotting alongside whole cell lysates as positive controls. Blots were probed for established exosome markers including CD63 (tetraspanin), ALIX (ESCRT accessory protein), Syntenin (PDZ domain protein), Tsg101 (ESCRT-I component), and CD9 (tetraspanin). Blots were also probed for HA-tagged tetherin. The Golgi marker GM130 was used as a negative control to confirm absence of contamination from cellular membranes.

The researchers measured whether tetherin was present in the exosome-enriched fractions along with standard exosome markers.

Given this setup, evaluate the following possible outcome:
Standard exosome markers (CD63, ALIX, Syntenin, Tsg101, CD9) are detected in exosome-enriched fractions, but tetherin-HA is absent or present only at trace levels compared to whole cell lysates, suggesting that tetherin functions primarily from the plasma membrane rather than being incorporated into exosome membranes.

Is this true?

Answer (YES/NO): NO